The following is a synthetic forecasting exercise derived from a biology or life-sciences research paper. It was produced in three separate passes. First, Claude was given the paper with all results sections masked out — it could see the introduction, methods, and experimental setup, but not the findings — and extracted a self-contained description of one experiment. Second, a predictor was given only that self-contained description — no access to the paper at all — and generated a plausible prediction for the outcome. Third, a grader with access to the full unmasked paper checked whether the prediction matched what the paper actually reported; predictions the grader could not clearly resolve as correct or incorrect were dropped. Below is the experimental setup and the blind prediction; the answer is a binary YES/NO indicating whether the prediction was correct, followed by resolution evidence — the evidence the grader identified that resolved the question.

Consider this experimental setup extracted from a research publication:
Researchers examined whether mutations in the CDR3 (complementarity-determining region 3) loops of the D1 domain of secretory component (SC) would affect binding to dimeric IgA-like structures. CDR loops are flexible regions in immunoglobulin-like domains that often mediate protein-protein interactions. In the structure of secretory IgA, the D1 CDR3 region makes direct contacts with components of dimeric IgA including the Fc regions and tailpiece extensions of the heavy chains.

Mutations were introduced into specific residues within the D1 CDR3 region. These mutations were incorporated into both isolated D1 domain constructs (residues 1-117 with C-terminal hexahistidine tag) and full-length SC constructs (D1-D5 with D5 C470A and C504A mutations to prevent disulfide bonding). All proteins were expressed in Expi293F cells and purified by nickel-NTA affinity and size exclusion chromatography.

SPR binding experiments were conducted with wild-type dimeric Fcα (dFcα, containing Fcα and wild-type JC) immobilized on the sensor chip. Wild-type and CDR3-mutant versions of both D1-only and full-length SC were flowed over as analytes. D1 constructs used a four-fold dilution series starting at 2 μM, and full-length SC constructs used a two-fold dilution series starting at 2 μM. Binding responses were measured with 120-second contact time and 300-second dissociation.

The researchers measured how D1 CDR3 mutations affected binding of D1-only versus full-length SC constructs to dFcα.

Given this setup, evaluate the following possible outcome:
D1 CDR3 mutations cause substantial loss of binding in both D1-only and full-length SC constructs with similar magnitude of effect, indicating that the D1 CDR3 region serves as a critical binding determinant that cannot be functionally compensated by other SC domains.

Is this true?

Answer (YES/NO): YES